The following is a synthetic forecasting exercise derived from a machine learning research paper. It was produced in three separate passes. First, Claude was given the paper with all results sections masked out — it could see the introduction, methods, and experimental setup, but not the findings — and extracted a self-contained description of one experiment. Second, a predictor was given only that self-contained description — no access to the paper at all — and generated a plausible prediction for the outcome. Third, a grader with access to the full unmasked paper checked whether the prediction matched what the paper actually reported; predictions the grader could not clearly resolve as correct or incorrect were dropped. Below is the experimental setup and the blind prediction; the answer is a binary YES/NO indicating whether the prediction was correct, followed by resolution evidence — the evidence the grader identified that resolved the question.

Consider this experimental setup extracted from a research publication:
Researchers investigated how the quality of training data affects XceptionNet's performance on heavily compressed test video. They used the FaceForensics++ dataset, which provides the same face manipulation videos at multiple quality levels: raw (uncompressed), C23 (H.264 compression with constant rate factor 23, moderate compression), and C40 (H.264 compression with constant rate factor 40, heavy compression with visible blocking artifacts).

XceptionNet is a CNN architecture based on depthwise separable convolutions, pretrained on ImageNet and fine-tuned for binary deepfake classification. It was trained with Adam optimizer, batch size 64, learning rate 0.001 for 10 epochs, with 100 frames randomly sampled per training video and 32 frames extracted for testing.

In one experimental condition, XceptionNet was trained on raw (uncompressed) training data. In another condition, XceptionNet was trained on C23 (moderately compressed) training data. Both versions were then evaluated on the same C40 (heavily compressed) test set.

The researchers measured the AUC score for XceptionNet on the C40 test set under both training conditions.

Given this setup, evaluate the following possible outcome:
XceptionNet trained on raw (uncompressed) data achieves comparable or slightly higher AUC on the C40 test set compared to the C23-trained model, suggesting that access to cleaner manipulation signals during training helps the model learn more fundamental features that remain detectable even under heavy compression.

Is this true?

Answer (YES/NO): NO